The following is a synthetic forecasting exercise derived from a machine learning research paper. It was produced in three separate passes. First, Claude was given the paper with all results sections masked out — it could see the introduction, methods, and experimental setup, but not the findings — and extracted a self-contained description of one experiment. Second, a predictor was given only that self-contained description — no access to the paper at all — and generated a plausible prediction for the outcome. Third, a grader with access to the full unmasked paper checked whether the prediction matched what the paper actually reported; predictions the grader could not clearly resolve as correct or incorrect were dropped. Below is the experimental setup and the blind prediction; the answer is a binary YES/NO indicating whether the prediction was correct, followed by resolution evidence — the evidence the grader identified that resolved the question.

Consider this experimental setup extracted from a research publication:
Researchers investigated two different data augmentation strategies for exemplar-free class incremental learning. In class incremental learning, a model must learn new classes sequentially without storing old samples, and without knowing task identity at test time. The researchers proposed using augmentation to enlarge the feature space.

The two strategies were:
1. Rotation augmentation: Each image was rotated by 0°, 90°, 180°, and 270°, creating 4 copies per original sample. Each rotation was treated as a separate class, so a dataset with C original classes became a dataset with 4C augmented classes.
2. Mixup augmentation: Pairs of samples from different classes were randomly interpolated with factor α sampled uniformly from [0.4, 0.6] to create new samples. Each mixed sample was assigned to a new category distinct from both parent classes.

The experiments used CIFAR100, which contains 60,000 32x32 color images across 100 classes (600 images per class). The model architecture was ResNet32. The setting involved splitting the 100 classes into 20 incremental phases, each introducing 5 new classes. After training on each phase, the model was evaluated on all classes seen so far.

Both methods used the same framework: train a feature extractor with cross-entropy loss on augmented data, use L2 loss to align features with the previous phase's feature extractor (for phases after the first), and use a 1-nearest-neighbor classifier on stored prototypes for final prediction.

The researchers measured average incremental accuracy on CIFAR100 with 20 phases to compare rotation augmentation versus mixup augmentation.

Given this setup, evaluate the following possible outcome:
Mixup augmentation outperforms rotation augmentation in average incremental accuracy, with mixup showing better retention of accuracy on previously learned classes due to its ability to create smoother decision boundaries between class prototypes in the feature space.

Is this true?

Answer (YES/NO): NO